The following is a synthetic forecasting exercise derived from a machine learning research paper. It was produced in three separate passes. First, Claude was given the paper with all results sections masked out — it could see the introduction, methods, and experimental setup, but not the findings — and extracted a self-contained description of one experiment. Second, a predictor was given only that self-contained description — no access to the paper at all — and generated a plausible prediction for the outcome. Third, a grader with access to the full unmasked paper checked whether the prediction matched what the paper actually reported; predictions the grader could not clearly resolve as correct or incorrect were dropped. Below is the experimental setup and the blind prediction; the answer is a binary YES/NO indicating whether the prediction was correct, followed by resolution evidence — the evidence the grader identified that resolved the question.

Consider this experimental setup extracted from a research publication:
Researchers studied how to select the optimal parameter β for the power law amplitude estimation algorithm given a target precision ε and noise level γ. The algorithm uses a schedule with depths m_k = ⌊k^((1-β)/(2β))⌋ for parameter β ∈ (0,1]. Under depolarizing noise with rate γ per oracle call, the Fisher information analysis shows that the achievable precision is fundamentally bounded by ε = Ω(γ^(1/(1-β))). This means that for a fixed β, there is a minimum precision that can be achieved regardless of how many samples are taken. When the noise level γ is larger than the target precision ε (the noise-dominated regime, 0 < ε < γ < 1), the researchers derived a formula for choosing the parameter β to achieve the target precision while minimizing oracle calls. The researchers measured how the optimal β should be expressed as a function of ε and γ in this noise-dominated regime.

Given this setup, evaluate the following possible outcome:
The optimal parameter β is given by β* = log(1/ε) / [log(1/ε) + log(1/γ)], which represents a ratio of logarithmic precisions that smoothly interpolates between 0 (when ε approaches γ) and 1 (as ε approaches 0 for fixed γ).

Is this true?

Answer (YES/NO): NO